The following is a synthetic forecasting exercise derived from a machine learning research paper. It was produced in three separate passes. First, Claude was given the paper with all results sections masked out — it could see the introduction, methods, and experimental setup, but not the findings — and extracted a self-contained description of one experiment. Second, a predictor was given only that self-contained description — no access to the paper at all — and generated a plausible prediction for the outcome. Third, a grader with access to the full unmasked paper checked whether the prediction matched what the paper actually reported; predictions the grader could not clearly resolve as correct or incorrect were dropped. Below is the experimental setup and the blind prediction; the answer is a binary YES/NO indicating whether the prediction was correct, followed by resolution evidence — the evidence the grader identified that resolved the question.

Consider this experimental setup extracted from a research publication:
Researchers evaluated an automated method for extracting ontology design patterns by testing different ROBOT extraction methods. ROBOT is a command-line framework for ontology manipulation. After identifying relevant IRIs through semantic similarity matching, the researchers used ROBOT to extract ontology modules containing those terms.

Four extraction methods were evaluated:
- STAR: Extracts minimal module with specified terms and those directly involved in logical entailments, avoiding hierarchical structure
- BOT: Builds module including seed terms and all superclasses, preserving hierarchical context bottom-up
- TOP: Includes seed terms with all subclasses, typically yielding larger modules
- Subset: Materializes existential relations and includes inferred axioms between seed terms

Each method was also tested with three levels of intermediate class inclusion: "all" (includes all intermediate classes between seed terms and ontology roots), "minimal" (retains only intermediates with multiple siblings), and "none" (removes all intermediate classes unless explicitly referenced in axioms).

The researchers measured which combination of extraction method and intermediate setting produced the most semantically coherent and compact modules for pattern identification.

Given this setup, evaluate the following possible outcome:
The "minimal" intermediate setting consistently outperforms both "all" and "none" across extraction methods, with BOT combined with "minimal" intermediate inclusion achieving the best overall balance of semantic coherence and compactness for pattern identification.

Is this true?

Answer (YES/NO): NO